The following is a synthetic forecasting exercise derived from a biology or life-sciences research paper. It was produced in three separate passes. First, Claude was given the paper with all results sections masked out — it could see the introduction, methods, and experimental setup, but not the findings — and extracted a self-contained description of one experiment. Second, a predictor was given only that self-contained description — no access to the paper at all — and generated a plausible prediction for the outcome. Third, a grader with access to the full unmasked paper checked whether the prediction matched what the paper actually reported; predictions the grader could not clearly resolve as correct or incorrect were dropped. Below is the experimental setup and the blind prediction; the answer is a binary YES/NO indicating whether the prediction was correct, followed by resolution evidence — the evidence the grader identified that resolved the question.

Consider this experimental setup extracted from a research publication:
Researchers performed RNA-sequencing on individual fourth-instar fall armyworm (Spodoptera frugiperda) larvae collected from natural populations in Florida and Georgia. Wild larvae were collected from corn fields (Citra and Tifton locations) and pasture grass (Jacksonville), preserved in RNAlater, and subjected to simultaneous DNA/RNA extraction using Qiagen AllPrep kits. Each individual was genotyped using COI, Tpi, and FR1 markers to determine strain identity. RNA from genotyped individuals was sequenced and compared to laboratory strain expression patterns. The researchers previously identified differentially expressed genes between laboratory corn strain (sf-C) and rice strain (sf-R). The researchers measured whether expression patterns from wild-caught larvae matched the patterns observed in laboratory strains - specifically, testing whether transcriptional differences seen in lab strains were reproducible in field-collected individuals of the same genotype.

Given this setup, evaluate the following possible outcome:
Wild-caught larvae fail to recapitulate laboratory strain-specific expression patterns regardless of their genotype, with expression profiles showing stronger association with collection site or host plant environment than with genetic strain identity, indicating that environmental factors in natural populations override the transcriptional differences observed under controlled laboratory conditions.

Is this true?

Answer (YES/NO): YES